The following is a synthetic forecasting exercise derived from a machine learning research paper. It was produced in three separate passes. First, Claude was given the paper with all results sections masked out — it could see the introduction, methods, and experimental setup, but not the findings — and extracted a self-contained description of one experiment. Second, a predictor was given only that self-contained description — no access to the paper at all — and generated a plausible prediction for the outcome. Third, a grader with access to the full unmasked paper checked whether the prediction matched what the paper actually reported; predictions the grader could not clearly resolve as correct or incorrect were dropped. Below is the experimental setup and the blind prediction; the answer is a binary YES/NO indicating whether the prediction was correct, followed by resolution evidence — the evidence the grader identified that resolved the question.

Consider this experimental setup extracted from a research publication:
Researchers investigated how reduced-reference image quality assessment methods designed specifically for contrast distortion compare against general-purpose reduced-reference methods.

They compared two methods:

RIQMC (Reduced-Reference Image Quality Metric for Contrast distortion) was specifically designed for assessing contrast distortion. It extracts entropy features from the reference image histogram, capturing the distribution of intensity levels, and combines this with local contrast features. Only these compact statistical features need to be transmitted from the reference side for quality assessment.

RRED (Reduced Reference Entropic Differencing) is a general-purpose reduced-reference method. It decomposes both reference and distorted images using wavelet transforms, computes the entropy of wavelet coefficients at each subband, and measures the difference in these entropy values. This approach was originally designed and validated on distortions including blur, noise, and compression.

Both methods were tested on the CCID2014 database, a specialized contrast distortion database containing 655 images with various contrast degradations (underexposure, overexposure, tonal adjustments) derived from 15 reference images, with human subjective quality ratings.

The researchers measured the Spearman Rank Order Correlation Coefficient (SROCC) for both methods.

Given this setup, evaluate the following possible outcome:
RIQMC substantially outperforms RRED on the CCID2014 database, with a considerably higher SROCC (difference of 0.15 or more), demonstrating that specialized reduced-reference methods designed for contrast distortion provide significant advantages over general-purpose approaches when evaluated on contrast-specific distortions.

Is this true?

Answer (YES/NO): YES